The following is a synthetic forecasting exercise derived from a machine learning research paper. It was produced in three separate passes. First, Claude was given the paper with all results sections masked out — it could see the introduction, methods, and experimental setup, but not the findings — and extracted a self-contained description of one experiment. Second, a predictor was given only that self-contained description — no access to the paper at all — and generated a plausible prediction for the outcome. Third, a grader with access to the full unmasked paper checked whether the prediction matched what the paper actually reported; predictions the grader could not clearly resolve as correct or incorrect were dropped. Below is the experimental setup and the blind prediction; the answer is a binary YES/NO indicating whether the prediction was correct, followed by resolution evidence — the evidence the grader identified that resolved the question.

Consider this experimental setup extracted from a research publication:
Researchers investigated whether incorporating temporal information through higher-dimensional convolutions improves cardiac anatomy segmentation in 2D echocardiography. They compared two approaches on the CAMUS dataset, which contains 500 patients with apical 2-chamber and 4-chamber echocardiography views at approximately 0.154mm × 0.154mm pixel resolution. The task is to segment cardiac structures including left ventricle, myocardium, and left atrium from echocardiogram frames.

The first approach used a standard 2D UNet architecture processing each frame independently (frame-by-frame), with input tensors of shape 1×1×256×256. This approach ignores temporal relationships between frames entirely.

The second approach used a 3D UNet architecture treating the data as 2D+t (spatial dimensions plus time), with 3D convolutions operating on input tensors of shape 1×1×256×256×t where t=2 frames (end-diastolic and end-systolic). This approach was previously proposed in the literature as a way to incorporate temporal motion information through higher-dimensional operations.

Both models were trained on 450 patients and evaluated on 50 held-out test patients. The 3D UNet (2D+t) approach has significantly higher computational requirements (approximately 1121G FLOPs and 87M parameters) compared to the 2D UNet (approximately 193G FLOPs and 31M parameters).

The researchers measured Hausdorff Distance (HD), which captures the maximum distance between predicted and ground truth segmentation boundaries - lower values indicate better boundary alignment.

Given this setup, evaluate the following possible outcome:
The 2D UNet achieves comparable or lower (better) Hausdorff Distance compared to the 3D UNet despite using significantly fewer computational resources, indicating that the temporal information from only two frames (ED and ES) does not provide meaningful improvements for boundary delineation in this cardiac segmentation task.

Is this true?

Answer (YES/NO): YES